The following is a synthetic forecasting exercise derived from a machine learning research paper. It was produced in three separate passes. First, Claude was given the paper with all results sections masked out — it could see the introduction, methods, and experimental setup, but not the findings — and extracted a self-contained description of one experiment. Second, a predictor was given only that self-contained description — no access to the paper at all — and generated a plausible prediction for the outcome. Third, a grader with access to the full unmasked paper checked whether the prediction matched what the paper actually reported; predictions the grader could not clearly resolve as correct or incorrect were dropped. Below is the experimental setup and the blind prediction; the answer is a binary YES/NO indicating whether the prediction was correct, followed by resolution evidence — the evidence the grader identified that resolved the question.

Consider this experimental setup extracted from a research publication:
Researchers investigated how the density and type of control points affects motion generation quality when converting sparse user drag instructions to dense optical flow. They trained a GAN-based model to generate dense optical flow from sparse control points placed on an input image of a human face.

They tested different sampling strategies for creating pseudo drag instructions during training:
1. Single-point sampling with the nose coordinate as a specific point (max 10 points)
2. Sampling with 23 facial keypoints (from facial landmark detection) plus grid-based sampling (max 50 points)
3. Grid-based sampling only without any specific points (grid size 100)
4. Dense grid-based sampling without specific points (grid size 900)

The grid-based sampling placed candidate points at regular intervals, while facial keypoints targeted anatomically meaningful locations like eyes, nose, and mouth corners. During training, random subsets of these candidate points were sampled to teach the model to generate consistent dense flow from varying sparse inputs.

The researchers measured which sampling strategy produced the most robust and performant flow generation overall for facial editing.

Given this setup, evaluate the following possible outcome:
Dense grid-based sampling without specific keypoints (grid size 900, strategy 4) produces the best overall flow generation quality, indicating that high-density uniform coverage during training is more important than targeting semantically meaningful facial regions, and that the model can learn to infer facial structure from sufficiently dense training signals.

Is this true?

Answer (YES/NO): NO